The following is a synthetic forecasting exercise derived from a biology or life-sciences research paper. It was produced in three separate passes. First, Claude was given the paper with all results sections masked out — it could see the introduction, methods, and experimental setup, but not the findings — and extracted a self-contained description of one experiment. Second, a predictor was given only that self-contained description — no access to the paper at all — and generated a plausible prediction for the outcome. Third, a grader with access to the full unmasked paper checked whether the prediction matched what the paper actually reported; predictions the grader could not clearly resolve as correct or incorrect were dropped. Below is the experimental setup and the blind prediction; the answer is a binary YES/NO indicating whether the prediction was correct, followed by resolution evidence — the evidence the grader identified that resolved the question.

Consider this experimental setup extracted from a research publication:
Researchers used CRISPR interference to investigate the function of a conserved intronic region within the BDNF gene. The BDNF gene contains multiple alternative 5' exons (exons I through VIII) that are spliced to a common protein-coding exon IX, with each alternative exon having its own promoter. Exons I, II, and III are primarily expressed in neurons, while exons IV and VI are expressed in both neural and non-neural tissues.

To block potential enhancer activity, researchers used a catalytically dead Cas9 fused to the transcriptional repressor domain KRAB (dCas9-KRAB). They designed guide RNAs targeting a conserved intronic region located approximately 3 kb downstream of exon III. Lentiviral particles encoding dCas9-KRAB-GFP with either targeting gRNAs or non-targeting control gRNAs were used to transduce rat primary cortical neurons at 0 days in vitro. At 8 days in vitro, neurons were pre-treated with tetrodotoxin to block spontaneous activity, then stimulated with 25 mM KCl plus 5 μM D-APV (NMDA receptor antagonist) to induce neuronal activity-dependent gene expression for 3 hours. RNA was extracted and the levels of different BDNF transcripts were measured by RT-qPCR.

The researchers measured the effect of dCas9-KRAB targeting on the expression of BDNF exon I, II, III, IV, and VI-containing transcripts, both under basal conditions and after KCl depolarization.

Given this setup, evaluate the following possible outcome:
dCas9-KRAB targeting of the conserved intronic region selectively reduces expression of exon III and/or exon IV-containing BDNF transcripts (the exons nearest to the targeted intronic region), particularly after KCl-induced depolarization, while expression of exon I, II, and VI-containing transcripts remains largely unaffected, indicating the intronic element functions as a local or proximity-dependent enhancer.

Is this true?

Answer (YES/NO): NO